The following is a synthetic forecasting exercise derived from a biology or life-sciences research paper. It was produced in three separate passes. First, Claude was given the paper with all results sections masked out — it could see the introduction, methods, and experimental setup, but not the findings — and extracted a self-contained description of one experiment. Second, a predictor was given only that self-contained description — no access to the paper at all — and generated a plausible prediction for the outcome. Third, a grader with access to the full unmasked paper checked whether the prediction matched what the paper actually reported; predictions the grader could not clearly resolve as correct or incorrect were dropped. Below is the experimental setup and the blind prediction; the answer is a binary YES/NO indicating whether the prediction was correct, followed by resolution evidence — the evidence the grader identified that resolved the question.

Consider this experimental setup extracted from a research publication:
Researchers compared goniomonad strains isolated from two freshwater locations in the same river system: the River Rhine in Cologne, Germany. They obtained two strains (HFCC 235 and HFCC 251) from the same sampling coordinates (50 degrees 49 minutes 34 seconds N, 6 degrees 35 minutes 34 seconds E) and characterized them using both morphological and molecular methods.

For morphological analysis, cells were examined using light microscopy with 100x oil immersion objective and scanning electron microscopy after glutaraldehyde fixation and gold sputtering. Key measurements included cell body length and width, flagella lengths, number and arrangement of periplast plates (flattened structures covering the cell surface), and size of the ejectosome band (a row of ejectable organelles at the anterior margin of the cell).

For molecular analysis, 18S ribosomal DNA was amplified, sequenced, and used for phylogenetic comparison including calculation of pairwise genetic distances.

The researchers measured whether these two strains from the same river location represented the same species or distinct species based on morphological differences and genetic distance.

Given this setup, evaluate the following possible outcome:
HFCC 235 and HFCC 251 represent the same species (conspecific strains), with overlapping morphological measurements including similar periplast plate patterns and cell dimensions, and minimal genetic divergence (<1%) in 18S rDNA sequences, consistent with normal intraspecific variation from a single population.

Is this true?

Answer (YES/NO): NO